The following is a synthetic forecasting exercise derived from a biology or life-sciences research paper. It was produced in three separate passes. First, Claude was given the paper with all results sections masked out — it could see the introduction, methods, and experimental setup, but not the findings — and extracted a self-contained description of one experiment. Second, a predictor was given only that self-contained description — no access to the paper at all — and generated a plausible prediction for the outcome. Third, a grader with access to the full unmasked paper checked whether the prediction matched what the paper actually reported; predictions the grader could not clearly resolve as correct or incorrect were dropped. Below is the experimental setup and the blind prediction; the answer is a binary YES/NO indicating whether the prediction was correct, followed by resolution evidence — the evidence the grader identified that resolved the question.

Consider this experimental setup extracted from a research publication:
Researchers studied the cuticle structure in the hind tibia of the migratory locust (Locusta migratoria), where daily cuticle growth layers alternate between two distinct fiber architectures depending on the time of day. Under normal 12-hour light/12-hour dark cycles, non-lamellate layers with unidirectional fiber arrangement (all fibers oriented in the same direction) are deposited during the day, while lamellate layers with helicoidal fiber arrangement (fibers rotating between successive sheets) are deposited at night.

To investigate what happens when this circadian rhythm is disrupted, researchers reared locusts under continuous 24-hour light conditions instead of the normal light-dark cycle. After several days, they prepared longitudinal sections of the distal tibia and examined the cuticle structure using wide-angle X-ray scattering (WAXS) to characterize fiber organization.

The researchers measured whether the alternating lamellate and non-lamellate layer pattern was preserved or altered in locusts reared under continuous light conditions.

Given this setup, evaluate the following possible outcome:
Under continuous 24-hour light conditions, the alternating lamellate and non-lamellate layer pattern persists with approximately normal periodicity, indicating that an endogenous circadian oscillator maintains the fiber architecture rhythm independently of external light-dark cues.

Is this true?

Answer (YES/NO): NO